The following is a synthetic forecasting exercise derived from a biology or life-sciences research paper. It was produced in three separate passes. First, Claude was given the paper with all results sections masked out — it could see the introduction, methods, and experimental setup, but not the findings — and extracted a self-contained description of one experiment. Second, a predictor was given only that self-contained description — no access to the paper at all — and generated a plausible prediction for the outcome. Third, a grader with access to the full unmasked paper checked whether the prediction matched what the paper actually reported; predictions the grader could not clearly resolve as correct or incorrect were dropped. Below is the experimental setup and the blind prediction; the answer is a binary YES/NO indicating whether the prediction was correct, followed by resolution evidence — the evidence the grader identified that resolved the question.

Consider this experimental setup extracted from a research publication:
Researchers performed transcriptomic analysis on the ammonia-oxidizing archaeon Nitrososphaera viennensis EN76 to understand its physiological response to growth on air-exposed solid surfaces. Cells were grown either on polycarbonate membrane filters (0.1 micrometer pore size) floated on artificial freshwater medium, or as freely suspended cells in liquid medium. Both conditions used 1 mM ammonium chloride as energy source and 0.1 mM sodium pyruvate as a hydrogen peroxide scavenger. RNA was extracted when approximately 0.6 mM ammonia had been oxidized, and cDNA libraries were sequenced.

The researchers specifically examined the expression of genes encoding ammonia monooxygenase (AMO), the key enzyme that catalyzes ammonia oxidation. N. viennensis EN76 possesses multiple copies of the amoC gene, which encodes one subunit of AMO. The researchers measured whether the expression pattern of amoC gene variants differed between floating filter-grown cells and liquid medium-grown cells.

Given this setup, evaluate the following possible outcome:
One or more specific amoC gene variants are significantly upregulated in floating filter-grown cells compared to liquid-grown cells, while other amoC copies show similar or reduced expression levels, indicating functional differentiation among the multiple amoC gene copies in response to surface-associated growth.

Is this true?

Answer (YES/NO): YES